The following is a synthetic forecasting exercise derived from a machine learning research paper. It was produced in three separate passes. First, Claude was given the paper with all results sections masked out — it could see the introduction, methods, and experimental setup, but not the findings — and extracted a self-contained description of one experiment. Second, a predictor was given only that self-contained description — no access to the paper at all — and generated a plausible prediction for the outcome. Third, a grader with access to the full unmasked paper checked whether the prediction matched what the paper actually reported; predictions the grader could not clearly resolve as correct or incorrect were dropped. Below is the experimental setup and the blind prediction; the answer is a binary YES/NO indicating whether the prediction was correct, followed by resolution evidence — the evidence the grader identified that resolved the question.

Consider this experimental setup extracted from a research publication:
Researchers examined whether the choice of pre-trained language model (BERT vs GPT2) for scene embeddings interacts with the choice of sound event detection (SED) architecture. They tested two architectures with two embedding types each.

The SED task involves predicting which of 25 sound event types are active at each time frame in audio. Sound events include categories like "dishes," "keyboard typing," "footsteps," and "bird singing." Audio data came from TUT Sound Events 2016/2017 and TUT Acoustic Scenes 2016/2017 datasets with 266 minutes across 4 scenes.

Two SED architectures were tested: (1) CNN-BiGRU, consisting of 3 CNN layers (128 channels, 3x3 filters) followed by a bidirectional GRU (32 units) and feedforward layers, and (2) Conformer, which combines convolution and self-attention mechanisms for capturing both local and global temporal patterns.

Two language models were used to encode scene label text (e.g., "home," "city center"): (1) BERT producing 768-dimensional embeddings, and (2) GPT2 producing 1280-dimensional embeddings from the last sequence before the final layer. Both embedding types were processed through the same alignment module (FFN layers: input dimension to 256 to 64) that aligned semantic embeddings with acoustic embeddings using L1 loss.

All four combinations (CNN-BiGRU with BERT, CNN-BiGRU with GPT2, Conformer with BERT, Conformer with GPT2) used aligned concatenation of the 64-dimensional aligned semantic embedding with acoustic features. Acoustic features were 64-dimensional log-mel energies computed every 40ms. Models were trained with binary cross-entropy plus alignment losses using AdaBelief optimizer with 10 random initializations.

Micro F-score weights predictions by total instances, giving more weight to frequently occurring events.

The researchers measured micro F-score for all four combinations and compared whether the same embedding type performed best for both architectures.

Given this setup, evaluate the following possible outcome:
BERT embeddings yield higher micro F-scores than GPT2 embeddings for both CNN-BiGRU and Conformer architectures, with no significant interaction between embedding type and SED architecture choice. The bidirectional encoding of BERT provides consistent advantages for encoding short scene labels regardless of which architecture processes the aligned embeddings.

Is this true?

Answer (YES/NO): NO